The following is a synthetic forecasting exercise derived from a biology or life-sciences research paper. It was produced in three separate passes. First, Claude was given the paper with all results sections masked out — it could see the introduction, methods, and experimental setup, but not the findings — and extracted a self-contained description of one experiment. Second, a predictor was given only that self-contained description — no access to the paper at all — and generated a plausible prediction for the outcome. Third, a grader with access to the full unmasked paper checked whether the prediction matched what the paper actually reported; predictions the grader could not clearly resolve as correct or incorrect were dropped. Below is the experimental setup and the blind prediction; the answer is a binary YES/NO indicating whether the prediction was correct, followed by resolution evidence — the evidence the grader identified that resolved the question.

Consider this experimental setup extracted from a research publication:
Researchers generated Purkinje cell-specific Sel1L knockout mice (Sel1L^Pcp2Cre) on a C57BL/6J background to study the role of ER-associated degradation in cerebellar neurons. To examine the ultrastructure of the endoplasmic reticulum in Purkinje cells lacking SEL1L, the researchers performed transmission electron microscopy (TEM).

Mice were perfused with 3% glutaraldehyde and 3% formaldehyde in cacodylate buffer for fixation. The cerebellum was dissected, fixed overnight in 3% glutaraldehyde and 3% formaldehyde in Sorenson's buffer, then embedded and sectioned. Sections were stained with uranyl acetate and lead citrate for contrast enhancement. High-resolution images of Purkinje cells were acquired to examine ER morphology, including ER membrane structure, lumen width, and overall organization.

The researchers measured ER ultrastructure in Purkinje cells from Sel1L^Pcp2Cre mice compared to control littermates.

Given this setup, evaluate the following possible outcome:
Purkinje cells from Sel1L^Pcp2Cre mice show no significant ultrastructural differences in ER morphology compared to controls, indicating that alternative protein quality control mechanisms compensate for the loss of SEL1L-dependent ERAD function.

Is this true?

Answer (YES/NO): NO